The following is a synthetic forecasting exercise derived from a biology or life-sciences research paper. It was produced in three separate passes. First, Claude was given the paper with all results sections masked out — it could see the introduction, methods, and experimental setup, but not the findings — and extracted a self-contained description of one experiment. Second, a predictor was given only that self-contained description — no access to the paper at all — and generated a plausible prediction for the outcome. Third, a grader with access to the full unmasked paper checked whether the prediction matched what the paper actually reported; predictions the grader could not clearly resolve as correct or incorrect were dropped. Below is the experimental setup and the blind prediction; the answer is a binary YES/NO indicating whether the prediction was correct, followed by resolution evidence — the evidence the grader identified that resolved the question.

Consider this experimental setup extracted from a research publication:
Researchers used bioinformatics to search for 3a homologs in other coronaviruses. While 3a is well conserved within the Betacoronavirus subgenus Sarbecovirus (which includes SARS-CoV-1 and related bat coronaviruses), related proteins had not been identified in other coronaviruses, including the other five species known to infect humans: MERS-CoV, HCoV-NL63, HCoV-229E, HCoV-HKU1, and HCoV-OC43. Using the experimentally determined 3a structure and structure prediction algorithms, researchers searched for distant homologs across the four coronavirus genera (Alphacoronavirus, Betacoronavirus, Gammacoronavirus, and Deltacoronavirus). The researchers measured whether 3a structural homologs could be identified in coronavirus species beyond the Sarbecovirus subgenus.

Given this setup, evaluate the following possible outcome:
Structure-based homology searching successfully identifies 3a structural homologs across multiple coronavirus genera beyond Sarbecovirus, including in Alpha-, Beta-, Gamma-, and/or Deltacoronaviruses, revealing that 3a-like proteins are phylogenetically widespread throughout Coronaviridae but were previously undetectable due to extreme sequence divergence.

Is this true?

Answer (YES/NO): NO